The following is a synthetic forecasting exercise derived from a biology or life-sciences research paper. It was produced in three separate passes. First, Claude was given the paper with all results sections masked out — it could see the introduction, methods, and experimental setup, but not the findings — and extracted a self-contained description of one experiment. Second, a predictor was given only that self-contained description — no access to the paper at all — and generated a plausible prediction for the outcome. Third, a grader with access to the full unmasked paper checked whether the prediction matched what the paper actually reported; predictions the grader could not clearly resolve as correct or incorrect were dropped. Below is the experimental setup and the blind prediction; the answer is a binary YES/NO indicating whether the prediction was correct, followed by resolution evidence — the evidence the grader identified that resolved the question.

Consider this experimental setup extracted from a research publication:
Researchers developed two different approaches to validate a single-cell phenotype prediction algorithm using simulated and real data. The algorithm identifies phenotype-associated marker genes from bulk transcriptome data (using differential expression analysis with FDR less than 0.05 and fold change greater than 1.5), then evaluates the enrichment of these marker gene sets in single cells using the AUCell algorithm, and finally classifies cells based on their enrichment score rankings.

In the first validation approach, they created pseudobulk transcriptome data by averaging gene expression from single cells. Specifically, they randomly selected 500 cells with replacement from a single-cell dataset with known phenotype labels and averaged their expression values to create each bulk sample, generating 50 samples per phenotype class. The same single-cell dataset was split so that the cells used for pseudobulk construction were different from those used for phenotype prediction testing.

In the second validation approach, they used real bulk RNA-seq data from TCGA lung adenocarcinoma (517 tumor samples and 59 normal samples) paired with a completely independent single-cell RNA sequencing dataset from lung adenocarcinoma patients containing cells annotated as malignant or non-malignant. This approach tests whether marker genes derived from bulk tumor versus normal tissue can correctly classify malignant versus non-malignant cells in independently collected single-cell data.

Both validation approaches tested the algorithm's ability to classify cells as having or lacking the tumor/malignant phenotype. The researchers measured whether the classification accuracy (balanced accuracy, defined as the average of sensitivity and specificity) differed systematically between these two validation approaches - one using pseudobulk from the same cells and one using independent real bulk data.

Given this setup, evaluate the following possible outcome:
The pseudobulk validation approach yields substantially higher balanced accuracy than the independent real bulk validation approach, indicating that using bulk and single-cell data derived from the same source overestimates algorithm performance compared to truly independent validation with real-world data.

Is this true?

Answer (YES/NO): NO